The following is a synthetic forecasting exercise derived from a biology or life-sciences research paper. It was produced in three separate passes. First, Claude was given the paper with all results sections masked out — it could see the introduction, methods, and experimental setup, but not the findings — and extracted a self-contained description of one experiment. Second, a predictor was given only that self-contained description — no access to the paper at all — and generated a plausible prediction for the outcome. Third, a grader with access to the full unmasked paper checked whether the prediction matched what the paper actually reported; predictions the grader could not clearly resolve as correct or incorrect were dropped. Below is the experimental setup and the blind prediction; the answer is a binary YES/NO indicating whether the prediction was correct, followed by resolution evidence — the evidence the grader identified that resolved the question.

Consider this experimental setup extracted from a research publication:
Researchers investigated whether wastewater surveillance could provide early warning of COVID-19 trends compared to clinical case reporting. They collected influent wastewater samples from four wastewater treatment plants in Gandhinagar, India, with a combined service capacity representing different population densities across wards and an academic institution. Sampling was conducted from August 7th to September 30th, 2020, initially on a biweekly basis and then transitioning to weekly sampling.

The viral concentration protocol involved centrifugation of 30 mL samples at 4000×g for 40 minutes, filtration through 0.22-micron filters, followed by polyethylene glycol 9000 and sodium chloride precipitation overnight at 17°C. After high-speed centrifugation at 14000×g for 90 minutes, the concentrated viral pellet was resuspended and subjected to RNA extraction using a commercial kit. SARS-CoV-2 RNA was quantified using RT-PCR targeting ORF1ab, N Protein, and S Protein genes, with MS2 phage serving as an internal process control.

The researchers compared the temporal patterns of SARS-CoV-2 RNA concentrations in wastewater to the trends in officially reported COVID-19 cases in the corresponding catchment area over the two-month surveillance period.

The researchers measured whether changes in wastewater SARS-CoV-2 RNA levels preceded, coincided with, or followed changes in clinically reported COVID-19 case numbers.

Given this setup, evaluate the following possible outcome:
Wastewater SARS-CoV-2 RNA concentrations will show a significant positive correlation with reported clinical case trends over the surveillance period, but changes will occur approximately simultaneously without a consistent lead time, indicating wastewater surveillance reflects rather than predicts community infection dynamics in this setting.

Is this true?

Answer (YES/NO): NO